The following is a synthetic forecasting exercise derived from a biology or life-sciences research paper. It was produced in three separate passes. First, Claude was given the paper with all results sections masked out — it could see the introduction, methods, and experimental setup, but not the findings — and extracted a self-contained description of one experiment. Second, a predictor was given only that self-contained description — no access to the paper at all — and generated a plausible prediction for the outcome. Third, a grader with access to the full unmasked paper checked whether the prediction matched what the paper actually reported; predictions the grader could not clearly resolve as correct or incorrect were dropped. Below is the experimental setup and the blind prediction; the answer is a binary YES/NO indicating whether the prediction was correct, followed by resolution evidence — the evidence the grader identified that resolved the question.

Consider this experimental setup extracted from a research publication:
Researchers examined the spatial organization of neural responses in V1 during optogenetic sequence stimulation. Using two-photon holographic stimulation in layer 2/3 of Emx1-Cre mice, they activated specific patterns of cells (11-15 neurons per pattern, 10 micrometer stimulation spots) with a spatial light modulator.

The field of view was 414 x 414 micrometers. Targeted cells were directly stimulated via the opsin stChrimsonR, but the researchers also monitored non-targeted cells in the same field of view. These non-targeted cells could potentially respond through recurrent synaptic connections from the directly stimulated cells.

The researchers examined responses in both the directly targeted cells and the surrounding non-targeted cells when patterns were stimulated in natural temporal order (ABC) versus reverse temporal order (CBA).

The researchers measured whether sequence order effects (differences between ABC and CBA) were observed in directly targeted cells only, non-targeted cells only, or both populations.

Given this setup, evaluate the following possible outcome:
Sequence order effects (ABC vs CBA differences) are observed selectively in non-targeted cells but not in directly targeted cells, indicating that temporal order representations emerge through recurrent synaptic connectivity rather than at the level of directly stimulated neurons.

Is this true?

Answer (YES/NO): NO